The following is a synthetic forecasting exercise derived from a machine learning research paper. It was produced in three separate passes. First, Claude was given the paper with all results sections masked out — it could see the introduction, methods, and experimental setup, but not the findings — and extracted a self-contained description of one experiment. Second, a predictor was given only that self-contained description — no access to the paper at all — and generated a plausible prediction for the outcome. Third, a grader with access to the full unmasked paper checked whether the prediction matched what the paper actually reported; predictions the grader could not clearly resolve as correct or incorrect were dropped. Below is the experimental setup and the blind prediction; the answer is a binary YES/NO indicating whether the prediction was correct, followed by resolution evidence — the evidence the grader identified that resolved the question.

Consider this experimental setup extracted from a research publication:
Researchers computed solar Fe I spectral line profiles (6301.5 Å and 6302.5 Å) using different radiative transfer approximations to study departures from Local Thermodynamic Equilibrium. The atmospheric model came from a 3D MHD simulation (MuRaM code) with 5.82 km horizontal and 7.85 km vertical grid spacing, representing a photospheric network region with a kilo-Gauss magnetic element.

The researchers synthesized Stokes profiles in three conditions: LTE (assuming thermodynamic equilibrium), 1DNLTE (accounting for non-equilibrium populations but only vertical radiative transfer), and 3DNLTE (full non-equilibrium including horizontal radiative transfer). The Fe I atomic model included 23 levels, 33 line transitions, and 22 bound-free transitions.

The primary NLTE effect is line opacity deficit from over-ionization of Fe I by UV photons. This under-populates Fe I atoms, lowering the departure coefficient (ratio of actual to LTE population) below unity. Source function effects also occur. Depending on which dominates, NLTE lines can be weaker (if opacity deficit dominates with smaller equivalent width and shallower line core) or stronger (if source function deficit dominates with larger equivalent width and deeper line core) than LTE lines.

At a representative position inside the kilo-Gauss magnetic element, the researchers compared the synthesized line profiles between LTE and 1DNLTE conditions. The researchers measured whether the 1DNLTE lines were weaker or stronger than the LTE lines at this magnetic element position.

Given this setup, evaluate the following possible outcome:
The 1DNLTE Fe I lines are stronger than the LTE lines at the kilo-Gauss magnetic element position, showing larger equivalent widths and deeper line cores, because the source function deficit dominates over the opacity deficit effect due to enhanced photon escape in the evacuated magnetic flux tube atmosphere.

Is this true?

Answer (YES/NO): NO